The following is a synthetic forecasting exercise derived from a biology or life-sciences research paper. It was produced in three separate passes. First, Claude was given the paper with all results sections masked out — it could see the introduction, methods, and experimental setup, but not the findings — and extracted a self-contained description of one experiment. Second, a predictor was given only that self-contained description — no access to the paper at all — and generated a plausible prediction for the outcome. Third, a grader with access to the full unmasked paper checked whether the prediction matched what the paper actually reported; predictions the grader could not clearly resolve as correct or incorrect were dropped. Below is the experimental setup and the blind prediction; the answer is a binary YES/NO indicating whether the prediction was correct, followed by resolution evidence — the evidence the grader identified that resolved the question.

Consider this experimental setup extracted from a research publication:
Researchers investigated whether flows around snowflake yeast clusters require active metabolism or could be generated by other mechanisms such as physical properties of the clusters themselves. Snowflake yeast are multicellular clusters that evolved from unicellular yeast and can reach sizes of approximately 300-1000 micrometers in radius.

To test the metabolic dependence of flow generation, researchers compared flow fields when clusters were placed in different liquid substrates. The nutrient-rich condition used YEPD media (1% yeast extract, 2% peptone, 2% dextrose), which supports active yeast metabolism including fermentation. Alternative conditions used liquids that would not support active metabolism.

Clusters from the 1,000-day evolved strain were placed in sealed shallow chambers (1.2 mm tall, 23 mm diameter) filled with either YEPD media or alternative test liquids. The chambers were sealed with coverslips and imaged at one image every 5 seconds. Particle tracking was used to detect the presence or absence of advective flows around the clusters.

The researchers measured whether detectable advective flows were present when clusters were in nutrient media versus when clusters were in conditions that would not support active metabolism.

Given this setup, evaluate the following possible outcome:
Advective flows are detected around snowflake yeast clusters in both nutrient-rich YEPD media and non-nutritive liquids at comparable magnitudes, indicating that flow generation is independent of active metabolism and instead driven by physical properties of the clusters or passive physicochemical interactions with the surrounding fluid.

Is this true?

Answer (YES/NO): NO